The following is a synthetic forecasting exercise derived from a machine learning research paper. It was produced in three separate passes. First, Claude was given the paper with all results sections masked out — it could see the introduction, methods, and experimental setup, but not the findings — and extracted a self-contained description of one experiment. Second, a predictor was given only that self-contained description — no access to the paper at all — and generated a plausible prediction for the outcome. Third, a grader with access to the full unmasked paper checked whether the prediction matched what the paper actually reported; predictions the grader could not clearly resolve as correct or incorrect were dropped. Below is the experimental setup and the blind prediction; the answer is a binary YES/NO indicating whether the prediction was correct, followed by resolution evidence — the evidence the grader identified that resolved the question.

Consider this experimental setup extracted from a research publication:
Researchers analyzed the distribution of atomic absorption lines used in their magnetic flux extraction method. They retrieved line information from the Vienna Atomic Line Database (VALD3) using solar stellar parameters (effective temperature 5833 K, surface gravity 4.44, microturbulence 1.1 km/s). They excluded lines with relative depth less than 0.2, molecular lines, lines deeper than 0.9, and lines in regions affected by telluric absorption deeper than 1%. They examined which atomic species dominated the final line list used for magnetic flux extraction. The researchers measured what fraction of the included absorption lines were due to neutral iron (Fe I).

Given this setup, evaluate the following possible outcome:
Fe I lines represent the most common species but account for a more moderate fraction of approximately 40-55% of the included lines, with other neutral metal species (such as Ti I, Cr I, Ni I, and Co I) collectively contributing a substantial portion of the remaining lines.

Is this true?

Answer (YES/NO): YES